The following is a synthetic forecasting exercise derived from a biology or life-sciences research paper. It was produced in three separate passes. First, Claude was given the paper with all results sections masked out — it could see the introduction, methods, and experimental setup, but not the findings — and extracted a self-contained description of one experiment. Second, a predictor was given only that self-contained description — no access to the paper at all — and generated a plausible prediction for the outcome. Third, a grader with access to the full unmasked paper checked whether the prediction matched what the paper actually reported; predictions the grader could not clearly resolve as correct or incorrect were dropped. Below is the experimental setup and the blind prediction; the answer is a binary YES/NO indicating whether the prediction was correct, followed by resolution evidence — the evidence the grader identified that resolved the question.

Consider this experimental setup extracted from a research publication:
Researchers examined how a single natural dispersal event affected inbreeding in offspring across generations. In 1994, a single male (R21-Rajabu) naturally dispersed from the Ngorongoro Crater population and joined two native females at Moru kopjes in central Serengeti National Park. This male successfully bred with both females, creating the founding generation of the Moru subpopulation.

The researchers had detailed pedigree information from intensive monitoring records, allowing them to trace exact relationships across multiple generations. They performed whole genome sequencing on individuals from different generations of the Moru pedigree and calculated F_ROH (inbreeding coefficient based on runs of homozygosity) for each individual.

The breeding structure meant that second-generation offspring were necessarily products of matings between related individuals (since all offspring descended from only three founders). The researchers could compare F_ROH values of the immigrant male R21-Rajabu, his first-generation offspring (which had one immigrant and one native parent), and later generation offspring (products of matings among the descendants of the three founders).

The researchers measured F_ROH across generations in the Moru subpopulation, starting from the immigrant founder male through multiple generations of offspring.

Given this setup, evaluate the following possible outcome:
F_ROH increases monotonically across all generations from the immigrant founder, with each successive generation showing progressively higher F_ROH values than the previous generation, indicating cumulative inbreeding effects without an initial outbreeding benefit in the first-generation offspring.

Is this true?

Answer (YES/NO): NO